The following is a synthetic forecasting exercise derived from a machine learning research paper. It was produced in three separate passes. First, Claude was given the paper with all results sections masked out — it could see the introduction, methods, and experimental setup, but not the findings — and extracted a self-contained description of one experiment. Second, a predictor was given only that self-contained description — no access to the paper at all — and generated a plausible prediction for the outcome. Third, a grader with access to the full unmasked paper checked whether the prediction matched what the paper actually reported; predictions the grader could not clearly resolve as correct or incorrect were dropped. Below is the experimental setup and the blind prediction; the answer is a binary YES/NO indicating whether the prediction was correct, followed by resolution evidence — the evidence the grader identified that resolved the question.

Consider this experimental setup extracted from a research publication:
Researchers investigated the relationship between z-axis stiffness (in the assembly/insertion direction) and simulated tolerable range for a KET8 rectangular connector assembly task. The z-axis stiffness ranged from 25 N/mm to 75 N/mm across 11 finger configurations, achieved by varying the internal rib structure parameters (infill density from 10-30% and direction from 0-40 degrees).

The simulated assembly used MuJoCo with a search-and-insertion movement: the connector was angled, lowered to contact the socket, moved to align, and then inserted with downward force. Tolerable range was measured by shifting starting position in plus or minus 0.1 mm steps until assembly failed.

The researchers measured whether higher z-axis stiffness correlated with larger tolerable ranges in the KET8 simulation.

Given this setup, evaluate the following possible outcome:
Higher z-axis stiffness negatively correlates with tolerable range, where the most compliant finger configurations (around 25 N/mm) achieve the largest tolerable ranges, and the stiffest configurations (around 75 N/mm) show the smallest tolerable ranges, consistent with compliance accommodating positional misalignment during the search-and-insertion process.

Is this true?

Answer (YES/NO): NO